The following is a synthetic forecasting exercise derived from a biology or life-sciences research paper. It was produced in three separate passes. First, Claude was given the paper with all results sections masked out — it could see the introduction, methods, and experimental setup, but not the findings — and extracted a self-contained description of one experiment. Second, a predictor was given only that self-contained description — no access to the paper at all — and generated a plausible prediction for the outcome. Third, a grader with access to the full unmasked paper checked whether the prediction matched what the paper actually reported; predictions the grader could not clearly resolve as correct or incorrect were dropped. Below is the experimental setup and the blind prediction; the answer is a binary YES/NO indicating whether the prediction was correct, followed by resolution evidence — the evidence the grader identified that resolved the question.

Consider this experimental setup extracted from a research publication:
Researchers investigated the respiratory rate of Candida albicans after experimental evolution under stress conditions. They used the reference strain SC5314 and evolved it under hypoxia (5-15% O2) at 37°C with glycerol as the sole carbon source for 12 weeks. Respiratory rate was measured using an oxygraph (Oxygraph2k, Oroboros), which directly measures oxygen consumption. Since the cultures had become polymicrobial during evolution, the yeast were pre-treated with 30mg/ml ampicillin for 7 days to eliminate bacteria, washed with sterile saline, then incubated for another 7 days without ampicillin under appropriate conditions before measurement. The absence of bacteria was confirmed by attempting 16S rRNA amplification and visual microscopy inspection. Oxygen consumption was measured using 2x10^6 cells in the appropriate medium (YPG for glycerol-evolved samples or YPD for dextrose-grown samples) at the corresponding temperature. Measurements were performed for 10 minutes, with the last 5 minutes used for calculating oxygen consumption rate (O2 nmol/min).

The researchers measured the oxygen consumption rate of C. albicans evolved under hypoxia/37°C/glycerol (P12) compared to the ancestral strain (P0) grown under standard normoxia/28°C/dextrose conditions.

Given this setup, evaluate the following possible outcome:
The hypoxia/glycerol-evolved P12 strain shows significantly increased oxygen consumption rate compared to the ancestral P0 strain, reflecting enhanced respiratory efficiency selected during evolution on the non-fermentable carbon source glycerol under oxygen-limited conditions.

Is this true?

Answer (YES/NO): NO